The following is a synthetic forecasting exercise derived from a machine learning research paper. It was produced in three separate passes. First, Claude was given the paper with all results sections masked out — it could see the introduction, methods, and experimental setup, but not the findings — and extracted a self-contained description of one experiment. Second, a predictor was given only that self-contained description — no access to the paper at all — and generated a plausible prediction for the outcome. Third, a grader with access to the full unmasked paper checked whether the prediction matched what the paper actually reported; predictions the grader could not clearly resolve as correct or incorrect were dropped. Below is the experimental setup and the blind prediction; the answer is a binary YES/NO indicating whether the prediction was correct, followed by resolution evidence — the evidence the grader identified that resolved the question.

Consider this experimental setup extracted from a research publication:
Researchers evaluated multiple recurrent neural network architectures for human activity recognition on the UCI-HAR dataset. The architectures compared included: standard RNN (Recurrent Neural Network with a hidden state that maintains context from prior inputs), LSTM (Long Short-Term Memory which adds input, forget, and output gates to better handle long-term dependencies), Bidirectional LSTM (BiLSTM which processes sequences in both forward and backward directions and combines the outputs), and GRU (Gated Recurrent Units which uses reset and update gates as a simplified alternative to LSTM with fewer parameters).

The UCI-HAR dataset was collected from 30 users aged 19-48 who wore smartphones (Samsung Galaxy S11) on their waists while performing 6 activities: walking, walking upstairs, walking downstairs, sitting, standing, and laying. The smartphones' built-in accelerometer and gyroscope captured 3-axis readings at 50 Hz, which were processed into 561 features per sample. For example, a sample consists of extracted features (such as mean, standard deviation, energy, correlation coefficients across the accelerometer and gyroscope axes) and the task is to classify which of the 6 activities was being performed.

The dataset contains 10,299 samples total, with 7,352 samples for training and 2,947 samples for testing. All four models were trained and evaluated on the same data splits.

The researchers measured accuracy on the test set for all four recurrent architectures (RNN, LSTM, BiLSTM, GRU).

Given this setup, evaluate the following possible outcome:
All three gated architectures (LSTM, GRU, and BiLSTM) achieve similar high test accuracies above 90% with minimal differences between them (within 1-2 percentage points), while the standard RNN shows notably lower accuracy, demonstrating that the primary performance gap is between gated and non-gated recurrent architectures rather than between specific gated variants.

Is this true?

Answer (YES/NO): NO